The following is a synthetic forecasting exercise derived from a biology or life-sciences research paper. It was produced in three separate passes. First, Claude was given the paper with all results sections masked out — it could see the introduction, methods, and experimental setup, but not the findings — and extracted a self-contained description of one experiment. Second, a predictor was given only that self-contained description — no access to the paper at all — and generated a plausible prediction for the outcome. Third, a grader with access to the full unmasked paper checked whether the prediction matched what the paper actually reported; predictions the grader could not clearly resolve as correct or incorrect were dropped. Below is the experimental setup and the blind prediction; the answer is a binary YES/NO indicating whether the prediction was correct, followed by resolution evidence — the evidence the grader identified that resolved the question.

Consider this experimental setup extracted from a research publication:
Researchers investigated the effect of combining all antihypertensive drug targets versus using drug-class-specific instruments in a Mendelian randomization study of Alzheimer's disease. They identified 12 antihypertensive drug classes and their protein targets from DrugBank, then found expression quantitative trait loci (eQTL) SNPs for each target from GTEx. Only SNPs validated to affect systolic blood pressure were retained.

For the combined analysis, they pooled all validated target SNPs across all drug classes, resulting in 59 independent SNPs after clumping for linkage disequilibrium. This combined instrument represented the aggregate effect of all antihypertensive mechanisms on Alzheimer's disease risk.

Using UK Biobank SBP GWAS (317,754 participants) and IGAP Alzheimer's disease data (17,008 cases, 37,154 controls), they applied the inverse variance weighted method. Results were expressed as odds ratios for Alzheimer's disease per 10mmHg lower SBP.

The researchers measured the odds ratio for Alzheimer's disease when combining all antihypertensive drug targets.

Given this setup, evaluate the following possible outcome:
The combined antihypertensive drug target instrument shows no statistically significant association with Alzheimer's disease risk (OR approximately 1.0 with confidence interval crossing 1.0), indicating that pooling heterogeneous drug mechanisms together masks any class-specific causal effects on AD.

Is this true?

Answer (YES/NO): NO